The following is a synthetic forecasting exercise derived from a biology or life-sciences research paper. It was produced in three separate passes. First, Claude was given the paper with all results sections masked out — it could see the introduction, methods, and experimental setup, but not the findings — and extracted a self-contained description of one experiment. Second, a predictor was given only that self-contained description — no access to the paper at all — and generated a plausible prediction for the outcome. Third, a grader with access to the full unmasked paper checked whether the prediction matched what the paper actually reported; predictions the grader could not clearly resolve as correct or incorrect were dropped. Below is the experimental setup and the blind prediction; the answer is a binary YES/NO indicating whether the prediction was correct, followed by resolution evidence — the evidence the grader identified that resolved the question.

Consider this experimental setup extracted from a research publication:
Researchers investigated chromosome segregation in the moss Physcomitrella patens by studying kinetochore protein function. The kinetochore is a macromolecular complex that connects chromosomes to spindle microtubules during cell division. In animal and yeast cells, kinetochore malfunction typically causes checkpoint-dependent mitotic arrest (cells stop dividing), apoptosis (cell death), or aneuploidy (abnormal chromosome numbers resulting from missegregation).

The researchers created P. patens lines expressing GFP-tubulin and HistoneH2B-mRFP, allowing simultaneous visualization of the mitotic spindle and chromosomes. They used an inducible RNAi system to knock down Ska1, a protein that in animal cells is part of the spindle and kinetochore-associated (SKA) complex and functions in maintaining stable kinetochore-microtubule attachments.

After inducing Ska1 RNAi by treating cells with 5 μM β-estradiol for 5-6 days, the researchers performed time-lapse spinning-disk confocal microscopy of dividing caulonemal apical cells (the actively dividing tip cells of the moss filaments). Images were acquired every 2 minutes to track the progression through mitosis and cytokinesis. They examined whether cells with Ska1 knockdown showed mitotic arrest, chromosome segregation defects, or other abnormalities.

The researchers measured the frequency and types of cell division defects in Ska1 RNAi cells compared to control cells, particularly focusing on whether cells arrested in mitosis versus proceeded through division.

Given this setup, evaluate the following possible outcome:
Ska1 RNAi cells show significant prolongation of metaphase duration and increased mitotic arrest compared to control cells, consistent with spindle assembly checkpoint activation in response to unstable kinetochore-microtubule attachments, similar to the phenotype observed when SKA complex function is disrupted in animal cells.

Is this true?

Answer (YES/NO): NO